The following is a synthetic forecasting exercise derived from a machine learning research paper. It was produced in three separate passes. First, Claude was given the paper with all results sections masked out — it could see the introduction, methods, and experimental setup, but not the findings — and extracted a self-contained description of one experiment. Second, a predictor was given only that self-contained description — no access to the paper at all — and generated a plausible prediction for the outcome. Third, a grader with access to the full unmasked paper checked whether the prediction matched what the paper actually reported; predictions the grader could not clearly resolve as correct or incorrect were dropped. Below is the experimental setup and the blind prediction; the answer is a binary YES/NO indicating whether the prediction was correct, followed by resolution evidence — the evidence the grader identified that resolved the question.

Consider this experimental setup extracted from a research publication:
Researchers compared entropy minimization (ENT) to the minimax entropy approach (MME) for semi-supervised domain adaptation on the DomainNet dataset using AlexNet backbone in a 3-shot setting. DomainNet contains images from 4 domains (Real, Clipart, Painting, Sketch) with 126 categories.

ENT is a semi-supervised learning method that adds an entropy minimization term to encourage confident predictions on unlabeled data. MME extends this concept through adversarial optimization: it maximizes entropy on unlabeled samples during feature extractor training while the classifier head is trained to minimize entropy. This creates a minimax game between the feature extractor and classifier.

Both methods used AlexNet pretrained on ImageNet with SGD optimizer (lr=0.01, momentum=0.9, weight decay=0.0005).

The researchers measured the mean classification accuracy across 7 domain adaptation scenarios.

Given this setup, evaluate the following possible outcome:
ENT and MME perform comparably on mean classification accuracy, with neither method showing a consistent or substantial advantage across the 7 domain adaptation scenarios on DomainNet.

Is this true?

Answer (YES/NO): NO